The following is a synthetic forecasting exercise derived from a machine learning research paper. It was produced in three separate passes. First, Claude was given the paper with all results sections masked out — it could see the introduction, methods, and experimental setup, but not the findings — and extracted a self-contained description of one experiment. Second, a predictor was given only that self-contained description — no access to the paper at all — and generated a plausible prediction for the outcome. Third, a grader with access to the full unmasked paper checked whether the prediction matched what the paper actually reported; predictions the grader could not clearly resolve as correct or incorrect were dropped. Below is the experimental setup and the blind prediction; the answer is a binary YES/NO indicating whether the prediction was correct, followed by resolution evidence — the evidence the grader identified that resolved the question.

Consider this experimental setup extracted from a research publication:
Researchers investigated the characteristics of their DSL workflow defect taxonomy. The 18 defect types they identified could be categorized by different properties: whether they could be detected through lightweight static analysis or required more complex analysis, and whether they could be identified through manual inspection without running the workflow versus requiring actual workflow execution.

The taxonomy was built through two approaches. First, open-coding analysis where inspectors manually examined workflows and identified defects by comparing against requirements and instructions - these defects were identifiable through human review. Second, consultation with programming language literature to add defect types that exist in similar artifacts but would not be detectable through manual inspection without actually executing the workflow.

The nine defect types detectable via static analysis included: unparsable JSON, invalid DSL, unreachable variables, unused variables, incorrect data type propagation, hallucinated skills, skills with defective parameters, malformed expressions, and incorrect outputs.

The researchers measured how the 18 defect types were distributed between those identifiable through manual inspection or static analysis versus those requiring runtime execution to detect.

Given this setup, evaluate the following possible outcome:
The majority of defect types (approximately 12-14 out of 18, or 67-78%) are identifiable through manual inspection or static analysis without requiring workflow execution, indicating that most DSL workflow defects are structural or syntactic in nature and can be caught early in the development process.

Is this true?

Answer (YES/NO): YES